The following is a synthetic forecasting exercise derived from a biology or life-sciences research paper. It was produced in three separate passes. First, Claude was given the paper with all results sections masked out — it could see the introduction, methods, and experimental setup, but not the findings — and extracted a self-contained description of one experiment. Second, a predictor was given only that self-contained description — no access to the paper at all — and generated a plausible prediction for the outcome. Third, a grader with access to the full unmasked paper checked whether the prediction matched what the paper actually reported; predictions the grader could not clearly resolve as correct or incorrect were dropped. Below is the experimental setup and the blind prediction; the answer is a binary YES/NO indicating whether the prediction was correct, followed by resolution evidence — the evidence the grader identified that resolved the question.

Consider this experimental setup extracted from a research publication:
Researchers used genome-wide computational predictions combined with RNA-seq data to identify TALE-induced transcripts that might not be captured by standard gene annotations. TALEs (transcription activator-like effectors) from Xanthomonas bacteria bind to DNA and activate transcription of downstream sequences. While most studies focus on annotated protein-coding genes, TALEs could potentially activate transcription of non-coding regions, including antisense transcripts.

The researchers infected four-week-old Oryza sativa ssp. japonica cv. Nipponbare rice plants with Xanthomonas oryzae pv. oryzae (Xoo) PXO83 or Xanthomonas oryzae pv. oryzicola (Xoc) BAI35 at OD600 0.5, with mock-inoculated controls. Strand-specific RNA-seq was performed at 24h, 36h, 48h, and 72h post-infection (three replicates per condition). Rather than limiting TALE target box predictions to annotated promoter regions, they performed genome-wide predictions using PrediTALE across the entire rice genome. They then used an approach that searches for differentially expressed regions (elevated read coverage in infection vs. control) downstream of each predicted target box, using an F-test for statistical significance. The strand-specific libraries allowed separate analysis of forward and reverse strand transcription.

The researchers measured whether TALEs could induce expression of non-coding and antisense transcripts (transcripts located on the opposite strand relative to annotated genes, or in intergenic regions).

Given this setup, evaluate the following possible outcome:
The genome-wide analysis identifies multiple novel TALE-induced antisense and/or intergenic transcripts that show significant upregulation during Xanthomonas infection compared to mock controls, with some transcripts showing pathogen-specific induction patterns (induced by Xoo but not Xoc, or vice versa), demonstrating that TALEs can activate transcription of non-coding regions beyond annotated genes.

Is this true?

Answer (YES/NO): YES